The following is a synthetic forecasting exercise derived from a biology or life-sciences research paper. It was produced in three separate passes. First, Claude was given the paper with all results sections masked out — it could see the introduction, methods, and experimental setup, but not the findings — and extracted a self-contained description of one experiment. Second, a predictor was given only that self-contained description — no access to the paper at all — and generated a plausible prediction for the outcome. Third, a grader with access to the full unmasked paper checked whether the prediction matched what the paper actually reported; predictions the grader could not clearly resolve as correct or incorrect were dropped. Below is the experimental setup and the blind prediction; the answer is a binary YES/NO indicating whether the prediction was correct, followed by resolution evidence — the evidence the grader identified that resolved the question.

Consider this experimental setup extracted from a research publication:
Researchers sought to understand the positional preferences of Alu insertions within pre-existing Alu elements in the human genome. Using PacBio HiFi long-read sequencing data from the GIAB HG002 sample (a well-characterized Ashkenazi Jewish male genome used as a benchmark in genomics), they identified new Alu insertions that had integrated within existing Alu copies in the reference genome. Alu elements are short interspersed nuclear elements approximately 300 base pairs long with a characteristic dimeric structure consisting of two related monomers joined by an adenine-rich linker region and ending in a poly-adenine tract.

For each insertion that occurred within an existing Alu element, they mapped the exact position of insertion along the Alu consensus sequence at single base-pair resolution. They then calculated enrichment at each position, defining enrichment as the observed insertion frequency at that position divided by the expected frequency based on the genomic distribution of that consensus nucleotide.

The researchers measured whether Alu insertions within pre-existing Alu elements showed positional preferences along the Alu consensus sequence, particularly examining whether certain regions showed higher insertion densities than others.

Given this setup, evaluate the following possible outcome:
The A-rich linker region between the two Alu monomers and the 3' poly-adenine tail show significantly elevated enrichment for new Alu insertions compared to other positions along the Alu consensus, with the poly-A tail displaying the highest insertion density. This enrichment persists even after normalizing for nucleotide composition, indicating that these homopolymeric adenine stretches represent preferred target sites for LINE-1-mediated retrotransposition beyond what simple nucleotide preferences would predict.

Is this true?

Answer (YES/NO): NO